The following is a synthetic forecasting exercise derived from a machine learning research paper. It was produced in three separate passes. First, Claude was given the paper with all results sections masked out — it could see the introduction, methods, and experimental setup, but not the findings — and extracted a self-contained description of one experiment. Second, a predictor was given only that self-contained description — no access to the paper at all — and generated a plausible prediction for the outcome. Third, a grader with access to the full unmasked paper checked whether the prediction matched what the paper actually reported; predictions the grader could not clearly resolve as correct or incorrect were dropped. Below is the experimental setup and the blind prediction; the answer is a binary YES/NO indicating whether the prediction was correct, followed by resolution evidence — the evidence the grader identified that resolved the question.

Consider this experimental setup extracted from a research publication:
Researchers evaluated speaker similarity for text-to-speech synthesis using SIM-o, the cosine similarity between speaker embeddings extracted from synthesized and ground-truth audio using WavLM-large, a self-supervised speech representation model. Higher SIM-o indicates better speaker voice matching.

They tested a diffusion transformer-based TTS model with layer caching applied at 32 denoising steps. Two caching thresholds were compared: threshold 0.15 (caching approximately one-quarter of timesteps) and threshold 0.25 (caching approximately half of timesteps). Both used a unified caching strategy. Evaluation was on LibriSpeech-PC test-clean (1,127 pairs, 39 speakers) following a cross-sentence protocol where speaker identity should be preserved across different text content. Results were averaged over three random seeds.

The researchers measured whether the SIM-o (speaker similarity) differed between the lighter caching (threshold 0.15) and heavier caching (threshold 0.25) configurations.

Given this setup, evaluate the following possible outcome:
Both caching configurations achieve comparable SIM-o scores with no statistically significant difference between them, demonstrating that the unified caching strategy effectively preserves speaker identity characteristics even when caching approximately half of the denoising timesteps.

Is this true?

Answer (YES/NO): YES